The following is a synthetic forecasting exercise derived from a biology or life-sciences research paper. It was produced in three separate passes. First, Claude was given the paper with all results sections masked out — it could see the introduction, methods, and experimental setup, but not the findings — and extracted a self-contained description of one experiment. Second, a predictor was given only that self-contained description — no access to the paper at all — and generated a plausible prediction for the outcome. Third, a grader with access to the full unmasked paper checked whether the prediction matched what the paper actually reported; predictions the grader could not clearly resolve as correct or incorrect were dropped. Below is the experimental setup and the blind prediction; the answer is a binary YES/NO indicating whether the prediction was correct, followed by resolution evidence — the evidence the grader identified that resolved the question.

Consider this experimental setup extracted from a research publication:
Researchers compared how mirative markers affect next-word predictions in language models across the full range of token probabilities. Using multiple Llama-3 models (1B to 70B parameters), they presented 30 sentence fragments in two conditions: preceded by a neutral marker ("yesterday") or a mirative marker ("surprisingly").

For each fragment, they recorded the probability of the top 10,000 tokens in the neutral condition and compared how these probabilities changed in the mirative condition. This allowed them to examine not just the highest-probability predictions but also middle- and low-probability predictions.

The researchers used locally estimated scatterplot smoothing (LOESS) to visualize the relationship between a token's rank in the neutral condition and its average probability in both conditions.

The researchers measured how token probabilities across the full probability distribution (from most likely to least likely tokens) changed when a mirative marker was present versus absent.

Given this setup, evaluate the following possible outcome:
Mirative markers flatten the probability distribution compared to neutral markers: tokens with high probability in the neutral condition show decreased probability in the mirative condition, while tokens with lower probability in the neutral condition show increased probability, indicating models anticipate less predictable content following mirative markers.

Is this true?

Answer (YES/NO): YES